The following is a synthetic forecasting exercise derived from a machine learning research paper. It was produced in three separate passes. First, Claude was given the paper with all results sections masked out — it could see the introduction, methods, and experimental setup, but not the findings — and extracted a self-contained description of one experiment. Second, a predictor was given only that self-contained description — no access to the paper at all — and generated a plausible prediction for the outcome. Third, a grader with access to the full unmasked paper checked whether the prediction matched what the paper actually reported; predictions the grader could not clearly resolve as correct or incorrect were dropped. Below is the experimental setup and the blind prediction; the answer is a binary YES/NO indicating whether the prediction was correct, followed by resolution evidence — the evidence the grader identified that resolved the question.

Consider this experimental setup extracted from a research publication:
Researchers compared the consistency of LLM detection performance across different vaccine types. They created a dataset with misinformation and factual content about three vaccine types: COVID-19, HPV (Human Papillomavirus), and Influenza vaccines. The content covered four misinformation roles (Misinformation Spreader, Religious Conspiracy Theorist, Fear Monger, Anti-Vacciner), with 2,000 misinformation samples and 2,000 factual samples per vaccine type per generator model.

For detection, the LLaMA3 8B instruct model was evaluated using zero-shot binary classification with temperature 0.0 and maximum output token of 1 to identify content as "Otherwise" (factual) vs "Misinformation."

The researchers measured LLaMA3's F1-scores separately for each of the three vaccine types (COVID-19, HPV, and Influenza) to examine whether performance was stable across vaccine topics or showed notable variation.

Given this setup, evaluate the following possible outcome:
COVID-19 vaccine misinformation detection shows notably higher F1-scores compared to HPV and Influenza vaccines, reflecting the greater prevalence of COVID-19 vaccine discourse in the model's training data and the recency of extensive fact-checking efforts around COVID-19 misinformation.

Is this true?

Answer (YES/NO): NO